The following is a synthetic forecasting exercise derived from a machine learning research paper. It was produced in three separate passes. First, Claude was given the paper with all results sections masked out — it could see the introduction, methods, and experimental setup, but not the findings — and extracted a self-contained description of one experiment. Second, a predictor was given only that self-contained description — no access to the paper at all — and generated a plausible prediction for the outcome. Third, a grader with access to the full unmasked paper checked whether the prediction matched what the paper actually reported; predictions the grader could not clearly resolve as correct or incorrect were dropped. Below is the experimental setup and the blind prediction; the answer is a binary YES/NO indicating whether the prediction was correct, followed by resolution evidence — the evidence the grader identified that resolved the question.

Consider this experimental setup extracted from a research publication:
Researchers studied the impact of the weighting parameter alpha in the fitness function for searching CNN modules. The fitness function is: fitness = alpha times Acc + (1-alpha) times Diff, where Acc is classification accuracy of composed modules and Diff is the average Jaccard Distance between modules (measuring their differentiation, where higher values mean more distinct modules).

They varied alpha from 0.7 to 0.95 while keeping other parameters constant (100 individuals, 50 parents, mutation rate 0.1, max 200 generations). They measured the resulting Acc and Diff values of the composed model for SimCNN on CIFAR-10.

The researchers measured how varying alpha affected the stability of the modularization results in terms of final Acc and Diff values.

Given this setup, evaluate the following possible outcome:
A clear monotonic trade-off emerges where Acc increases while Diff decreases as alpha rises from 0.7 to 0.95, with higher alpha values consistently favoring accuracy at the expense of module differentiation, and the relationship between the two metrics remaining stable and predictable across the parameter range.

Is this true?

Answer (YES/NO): NO